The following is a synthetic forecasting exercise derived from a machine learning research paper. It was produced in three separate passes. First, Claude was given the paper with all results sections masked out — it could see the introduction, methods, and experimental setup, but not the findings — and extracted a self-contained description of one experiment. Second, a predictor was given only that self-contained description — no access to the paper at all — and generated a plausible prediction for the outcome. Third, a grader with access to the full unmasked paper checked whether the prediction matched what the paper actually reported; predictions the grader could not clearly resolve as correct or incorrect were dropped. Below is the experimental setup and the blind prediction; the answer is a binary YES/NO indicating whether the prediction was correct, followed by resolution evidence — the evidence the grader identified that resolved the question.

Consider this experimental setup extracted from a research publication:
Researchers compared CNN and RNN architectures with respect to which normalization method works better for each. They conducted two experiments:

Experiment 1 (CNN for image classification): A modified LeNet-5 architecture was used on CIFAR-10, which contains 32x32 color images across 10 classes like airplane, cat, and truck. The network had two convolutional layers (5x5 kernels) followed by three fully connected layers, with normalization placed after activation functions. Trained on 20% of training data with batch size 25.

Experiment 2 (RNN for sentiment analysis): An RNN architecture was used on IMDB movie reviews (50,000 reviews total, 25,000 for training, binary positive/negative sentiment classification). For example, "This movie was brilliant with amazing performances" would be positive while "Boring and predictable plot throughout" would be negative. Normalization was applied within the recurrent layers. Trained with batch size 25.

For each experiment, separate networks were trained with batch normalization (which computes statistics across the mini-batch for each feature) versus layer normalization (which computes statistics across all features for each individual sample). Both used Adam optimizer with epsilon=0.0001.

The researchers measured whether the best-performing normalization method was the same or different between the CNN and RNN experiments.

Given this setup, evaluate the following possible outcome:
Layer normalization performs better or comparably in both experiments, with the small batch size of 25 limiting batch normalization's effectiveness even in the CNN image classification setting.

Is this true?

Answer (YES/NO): NO